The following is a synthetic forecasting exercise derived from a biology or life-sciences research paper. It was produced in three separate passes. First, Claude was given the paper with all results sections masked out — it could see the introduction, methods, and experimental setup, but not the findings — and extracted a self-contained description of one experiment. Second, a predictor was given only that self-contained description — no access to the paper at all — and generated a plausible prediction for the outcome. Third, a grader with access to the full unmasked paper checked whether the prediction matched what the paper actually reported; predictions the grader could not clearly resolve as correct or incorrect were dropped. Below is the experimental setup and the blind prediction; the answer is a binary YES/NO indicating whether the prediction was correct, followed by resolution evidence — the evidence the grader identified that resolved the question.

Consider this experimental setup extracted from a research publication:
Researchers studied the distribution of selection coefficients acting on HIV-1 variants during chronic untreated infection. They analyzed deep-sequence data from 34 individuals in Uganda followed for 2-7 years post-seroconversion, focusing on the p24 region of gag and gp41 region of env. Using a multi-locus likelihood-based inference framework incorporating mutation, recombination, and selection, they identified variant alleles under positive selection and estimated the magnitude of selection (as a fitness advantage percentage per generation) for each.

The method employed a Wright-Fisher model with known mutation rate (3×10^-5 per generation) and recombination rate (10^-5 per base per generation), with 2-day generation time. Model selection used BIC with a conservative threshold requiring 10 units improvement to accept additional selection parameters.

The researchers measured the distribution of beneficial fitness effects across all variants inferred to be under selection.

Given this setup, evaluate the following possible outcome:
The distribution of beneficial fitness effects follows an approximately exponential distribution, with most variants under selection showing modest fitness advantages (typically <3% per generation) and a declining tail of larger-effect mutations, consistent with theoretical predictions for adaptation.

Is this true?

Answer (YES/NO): NO